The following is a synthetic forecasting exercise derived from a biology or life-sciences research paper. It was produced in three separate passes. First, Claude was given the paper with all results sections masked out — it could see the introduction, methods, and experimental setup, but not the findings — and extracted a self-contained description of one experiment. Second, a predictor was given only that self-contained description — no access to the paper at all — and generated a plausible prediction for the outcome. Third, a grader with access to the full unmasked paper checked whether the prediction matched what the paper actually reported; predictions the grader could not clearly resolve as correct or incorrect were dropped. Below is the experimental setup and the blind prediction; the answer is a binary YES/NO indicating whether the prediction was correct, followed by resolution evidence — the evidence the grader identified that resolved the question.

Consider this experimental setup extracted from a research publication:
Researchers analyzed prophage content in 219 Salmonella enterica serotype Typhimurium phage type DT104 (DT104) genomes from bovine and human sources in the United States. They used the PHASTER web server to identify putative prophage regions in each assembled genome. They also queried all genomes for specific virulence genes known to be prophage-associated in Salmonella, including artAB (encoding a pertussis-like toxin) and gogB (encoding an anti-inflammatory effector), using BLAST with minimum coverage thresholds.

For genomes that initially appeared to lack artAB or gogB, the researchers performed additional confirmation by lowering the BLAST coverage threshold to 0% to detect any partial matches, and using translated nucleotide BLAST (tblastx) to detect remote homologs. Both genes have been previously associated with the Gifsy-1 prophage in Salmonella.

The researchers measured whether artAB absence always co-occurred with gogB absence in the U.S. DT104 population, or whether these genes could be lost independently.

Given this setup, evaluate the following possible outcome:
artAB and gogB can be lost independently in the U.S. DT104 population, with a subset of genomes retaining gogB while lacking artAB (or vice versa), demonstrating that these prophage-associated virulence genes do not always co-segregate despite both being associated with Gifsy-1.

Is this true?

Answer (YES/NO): NO